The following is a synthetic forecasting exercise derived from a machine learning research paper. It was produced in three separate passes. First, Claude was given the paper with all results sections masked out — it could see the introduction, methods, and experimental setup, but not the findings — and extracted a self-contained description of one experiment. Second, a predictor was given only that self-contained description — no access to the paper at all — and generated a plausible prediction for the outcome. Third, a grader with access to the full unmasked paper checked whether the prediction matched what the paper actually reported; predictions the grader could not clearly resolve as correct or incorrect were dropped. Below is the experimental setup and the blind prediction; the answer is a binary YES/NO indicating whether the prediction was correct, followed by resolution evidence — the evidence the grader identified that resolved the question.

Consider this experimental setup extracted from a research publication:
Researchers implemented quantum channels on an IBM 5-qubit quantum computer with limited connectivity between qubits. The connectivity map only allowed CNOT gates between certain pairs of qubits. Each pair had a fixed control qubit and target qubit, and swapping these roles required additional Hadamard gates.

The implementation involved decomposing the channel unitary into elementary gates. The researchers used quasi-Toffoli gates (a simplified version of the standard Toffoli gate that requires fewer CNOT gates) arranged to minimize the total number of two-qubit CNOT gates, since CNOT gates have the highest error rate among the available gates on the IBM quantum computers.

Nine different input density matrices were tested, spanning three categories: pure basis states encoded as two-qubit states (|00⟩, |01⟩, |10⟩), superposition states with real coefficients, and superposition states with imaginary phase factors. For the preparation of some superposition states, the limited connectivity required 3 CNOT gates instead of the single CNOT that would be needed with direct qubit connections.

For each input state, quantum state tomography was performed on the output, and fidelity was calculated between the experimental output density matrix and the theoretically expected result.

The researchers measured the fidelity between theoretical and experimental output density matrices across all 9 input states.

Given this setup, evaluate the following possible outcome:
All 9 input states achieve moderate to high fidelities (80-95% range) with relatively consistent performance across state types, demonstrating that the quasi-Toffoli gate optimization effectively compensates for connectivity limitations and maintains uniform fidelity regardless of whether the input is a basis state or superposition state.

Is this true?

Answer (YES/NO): NO